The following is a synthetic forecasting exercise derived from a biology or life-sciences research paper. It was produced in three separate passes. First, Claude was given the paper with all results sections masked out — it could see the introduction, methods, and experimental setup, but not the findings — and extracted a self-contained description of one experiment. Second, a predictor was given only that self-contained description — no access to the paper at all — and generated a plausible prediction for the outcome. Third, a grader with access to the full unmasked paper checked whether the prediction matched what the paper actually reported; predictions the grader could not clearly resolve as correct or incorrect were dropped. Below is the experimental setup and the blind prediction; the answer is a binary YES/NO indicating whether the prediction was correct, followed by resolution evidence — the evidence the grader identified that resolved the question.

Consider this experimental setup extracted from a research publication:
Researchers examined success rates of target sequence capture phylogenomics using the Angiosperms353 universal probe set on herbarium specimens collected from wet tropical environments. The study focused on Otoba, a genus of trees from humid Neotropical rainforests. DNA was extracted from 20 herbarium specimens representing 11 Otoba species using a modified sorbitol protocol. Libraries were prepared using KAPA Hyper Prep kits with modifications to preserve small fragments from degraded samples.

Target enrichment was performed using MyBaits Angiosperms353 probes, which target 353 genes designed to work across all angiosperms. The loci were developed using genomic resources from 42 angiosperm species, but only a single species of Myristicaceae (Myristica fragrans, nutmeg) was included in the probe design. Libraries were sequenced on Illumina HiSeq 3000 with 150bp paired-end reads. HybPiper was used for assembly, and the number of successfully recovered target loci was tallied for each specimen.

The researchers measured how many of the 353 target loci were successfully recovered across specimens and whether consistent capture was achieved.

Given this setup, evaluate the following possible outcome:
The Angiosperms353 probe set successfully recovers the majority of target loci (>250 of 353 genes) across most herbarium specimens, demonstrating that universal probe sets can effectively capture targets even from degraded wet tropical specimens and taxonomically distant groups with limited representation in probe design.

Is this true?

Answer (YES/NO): NO